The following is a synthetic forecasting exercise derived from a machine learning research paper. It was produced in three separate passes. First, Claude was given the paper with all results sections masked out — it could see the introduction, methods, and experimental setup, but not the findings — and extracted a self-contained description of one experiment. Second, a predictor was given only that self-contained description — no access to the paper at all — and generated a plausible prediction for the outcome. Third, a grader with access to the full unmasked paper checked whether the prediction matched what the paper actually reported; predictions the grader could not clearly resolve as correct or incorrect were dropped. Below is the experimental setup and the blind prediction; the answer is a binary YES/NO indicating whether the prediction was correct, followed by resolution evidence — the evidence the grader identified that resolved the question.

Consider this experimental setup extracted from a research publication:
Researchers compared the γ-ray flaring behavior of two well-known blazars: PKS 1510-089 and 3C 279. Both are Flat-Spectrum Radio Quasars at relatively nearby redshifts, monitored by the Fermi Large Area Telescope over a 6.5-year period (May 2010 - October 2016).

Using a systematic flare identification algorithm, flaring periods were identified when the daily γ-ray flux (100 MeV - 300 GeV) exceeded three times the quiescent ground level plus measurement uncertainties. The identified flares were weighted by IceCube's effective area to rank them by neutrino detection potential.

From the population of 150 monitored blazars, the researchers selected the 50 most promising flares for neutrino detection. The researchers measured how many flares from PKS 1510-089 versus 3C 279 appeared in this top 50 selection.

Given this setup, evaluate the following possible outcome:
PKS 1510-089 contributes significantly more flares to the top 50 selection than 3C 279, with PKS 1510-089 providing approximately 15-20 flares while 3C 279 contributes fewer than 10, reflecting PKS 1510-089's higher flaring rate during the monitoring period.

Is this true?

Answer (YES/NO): NO